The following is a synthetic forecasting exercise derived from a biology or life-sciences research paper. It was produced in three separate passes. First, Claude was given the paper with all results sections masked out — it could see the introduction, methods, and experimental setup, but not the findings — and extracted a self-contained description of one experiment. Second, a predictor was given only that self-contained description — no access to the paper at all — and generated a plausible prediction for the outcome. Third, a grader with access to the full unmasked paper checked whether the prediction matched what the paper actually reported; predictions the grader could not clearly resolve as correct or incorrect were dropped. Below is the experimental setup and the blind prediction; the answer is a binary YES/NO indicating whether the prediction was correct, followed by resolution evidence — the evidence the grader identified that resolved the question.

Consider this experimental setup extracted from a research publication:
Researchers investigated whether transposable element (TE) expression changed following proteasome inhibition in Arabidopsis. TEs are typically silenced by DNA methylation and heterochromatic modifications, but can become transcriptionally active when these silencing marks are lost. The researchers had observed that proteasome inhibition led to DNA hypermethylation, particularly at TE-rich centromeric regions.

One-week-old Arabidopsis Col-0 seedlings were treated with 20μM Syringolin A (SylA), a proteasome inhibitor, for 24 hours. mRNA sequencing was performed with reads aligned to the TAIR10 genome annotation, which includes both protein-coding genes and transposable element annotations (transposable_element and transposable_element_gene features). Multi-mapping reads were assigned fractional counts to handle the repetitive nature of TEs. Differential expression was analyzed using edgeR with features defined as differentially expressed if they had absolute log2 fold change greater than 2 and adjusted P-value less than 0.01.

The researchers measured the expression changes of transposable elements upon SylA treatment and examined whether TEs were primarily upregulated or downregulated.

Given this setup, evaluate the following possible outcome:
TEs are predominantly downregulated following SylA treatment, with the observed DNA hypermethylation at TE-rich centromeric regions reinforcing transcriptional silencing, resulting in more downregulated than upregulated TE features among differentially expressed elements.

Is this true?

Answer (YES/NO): NO